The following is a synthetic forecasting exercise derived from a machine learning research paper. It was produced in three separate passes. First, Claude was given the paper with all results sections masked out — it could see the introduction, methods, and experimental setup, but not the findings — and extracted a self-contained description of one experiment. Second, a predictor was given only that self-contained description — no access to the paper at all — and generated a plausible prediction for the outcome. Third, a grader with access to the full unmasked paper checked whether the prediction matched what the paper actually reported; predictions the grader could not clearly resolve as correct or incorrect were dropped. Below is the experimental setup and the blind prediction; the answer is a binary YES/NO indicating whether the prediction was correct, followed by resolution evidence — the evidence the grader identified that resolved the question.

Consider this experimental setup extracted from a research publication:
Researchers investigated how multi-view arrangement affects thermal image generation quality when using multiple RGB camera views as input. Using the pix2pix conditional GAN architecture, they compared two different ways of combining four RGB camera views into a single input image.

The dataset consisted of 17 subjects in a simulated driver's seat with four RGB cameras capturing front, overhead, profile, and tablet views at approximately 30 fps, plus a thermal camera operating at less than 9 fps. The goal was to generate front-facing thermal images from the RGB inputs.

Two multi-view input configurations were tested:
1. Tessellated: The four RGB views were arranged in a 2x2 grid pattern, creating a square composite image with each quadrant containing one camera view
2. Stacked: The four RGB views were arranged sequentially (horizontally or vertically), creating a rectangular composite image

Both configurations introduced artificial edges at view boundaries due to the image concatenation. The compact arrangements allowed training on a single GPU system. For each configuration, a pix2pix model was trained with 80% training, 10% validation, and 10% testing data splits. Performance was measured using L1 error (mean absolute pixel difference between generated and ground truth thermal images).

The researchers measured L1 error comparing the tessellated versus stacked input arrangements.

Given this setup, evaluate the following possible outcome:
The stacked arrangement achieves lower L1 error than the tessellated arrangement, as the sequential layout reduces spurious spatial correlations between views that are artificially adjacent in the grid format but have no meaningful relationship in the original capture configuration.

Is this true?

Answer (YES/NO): YES